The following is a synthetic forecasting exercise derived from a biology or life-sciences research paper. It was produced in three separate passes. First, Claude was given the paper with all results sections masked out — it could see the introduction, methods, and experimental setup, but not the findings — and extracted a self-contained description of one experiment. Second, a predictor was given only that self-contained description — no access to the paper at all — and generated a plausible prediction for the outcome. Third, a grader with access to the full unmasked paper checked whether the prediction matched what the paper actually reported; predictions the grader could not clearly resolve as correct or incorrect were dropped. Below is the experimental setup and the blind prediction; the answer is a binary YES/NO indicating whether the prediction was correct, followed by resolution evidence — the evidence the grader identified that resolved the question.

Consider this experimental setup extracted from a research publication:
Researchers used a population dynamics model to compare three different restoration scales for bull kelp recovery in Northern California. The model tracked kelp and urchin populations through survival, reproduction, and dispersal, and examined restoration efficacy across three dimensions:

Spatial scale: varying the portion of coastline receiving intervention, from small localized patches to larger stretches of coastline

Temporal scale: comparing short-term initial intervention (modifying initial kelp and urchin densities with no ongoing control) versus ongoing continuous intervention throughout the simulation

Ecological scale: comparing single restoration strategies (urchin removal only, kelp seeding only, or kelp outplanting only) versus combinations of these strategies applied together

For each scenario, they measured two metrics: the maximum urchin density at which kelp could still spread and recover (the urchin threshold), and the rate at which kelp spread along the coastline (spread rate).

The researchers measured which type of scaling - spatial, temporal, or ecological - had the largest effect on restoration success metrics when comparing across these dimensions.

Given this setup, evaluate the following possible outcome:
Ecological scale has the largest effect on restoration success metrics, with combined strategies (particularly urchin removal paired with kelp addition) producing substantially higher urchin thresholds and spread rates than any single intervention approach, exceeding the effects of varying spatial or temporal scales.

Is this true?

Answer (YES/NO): YES